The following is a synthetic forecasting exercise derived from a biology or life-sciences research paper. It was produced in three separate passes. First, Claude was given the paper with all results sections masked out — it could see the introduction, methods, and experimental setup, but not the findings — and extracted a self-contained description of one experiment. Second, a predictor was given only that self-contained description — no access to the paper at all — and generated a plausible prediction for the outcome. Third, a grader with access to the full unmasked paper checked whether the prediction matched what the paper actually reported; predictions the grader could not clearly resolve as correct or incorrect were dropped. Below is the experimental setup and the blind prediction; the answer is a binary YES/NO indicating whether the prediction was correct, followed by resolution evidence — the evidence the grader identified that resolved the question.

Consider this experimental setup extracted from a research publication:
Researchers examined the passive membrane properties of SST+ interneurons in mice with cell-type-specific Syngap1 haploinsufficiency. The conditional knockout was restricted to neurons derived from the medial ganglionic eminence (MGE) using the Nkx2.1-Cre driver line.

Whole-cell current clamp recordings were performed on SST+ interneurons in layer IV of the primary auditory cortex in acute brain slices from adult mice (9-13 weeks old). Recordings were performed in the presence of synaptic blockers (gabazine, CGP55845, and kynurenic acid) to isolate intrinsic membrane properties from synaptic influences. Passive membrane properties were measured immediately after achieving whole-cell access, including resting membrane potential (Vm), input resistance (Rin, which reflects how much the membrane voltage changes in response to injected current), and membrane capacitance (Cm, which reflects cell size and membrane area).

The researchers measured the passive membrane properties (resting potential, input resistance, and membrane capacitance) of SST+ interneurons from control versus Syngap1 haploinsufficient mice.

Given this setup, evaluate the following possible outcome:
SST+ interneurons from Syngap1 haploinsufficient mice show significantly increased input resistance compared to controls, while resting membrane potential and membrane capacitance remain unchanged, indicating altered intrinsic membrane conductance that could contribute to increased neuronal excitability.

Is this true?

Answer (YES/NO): NO